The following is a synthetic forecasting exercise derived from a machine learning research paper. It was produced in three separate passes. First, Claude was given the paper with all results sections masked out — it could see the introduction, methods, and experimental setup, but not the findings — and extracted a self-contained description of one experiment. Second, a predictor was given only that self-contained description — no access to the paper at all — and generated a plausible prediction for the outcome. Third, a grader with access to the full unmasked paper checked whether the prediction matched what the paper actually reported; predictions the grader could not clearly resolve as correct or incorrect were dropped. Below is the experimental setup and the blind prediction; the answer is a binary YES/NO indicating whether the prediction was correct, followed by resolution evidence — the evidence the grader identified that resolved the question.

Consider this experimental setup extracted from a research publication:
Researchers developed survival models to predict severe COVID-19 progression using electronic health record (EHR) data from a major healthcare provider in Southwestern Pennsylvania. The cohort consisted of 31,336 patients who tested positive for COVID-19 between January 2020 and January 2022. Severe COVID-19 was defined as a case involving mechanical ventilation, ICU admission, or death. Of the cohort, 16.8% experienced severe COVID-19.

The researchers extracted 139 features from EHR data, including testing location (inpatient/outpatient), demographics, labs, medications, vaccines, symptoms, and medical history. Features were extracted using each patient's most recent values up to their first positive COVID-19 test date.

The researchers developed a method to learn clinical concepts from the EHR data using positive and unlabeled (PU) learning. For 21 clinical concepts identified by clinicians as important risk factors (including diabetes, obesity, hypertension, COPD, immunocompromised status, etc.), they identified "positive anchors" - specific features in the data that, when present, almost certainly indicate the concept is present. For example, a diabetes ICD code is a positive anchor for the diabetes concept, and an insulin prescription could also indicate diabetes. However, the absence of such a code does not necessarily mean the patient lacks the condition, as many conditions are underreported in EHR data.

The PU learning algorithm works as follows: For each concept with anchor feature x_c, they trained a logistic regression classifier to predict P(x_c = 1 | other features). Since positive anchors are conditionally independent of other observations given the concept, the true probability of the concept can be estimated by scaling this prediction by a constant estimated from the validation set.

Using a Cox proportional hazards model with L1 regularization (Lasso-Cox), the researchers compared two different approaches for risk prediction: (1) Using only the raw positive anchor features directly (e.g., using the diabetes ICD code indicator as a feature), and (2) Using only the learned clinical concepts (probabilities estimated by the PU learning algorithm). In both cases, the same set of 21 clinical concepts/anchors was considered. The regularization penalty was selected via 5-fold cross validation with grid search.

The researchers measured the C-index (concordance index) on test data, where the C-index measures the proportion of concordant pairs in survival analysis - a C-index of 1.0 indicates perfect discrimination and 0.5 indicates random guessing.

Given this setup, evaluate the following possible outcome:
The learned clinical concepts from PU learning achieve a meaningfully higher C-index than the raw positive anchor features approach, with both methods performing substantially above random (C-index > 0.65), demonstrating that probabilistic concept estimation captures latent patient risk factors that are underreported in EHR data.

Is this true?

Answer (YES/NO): YES